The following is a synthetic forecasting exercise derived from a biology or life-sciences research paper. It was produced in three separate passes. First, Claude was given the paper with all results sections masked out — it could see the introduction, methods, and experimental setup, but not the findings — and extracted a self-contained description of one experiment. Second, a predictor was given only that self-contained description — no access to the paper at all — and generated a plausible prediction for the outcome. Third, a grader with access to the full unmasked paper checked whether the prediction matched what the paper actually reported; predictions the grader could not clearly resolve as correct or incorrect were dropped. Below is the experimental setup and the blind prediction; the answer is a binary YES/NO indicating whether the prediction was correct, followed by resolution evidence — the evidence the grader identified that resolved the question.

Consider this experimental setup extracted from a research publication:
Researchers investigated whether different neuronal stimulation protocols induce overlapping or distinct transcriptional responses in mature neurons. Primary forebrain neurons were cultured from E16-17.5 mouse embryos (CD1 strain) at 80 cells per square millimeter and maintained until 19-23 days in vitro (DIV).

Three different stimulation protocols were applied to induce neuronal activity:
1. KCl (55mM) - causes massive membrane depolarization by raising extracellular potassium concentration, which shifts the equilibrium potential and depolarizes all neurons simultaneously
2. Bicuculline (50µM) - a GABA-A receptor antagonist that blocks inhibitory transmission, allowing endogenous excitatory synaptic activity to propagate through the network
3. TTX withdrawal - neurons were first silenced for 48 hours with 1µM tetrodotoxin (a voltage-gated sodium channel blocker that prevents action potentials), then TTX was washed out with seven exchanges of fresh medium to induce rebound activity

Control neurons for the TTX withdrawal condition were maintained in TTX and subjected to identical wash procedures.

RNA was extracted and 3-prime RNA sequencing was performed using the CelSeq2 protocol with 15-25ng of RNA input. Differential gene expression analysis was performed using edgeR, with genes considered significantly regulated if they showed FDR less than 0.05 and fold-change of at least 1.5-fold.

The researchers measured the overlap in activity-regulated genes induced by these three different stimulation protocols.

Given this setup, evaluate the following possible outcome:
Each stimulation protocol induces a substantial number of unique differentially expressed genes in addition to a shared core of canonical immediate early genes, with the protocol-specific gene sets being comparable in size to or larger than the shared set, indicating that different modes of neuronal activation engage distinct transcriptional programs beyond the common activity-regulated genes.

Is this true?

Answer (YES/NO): YES